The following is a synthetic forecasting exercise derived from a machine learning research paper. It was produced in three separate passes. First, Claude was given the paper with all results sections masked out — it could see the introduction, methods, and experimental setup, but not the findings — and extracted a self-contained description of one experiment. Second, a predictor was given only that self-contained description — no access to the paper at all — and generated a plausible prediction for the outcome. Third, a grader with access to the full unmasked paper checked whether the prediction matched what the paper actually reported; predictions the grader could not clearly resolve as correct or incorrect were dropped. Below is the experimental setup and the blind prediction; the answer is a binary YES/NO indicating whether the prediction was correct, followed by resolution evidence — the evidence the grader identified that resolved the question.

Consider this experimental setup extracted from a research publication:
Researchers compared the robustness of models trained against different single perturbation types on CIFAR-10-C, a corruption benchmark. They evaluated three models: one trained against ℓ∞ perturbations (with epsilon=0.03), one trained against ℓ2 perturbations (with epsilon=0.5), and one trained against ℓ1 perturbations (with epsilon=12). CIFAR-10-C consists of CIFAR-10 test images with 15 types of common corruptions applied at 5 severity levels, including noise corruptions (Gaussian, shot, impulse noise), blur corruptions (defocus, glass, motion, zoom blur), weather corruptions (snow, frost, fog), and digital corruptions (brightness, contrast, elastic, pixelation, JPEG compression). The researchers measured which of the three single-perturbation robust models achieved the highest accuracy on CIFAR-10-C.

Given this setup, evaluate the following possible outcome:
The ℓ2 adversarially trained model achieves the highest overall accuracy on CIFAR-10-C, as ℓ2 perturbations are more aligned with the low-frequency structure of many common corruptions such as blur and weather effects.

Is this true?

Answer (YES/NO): YES